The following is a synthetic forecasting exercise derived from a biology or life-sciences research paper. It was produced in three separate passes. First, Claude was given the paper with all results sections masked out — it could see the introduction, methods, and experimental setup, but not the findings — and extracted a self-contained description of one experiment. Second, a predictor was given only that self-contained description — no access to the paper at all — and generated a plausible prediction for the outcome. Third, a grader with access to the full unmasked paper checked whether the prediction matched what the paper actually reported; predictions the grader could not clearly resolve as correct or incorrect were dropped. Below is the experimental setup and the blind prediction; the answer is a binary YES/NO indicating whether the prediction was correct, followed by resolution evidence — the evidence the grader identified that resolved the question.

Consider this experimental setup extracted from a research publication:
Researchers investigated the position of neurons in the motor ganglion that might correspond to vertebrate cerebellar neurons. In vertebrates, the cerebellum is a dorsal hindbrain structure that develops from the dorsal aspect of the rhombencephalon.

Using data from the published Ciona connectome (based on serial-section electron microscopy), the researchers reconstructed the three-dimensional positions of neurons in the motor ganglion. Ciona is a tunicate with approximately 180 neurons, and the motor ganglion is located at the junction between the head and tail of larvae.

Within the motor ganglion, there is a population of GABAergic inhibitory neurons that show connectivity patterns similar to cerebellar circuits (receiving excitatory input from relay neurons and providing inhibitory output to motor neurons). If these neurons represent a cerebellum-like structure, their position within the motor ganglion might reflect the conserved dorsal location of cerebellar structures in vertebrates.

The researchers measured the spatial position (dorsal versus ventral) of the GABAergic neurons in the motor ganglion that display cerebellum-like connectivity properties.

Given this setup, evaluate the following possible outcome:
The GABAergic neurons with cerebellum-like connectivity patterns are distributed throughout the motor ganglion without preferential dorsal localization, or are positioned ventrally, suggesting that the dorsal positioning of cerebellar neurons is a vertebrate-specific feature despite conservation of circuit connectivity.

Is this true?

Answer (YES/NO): NO